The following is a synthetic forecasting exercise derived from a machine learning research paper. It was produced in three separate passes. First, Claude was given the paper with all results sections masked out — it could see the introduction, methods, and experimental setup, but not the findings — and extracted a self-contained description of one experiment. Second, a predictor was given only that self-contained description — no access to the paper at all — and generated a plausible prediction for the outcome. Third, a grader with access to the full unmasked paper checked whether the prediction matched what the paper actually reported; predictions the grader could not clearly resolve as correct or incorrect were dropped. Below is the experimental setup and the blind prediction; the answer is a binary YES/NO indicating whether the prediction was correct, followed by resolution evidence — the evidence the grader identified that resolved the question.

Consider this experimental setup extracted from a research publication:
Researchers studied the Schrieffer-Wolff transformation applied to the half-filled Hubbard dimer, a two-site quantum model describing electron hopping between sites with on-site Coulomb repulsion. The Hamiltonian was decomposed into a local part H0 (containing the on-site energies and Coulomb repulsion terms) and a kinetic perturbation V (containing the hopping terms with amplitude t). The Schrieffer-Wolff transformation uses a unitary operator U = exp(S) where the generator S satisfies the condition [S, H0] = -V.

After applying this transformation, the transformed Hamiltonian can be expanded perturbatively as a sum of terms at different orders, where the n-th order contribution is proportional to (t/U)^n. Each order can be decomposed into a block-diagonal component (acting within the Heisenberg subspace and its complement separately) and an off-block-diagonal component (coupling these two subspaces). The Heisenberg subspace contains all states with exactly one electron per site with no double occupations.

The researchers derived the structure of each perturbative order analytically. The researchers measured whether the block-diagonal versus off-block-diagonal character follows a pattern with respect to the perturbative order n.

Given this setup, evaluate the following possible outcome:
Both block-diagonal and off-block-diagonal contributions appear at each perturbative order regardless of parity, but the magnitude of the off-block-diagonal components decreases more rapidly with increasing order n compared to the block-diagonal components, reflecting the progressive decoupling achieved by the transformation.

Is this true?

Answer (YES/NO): NO